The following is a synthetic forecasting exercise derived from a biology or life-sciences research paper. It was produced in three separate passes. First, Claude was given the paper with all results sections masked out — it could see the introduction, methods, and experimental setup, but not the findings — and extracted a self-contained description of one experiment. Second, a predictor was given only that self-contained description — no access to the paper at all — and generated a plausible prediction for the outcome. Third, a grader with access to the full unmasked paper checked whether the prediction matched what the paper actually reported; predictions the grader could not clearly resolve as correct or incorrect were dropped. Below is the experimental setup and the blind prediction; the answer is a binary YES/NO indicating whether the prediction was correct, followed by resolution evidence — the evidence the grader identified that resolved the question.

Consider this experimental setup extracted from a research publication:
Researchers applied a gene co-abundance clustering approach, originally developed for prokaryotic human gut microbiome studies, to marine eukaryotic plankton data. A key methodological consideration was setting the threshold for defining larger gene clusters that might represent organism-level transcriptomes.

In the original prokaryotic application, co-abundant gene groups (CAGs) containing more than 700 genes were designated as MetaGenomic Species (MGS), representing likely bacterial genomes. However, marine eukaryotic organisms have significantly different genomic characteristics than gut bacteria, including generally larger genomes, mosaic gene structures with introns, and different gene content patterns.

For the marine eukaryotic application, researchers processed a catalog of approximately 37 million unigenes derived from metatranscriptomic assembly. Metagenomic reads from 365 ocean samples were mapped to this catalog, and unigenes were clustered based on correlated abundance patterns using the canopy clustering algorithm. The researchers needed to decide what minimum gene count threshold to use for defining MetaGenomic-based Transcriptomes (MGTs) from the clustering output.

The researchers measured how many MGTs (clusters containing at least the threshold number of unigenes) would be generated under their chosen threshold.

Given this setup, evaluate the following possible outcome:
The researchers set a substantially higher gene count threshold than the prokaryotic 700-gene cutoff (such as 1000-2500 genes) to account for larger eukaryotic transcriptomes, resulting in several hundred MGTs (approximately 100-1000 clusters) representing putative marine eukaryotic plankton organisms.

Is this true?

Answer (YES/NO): NO